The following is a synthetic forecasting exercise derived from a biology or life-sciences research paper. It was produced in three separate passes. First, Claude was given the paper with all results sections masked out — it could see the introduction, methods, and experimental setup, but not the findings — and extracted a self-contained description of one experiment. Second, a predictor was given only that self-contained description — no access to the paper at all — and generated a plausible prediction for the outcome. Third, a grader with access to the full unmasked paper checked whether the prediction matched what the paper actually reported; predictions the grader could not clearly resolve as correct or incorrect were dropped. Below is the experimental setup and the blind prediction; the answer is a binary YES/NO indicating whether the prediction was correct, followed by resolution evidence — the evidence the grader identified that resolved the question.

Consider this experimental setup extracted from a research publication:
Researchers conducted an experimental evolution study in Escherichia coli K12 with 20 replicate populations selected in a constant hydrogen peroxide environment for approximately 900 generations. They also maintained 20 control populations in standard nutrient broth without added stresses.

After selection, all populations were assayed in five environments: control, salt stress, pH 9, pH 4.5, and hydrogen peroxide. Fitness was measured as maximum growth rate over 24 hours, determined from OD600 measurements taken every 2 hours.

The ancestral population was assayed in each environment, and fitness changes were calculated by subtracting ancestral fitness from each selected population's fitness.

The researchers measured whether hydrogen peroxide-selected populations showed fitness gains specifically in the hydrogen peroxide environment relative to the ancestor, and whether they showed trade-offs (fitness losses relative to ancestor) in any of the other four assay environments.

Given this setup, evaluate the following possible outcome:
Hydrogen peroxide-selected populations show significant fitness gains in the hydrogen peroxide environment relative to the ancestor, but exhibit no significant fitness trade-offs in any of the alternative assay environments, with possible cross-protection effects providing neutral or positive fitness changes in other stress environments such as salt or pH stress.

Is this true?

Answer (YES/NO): NO